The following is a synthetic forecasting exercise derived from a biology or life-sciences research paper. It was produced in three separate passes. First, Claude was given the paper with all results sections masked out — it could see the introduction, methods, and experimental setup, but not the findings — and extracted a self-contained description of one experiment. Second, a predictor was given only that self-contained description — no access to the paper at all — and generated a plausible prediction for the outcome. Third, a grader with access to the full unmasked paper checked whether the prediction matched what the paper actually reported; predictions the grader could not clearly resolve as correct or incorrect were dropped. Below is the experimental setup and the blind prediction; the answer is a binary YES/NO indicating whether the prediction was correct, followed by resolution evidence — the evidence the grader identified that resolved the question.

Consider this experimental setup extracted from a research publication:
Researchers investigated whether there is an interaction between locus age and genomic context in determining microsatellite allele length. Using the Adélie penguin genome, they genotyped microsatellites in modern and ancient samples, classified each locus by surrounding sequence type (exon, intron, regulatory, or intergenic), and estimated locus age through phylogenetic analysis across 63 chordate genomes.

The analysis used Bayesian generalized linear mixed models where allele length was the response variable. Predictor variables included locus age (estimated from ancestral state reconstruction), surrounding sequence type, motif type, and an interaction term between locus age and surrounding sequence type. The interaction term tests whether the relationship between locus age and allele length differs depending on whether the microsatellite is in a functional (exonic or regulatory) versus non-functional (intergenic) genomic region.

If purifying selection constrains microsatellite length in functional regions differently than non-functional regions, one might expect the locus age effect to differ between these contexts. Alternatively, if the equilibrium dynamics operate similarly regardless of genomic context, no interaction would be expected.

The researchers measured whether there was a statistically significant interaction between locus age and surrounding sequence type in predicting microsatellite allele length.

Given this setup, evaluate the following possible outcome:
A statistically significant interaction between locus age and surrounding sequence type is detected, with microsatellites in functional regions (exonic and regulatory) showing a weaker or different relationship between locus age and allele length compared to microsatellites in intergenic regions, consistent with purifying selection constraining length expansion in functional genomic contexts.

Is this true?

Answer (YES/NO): YES